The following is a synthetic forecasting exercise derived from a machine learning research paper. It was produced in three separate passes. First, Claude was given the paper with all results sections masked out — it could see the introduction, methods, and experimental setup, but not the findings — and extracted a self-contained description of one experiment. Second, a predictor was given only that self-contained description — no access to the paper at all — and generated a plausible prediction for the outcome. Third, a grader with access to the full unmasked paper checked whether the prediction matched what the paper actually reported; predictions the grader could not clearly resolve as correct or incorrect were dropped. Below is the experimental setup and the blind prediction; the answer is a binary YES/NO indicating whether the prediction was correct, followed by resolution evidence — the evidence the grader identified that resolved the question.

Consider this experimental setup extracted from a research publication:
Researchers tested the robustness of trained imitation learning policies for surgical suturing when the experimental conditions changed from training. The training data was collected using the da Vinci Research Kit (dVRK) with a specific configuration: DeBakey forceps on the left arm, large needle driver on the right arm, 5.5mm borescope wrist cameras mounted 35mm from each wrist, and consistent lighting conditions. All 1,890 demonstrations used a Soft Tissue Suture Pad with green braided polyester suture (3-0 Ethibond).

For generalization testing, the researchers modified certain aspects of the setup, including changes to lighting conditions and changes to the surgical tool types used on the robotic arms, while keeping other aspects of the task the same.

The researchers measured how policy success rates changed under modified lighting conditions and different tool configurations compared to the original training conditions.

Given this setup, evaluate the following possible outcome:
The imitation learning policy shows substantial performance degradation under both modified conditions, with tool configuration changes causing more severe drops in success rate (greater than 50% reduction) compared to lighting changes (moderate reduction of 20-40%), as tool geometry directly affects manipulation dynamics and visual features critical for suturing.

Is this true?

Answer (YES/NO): NO